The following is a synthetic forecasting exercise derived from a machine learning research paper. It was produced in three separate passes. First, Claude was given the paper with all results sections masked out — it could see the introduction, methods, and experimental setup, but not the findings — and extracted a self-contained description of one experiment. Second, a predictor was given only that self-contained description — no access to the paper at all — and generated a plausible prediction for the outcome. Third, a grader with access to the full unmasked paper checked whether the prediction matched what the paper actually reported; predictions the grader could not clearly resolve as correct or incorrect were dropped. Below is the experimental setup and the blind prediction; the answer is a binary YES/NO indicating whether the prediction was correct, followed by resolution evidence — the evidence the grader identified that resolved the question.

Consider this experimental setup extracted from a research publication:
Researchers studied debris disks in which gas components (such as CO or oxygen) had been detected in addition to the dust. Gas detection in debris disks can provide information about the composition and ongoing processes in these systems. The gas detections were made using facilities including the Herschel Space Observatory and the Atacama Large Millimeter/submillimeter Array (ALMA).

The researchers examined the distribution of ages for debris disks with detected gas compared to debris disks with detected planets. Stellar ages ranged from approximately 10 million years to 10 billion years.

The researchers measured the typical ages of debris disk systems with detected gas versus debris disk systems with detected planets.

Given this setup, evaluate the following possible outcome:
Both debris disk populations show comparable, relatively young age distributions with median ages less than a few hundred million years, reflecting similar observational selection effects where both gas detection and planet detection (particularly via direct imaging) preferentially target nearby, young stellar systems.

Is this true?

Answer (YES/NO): NO